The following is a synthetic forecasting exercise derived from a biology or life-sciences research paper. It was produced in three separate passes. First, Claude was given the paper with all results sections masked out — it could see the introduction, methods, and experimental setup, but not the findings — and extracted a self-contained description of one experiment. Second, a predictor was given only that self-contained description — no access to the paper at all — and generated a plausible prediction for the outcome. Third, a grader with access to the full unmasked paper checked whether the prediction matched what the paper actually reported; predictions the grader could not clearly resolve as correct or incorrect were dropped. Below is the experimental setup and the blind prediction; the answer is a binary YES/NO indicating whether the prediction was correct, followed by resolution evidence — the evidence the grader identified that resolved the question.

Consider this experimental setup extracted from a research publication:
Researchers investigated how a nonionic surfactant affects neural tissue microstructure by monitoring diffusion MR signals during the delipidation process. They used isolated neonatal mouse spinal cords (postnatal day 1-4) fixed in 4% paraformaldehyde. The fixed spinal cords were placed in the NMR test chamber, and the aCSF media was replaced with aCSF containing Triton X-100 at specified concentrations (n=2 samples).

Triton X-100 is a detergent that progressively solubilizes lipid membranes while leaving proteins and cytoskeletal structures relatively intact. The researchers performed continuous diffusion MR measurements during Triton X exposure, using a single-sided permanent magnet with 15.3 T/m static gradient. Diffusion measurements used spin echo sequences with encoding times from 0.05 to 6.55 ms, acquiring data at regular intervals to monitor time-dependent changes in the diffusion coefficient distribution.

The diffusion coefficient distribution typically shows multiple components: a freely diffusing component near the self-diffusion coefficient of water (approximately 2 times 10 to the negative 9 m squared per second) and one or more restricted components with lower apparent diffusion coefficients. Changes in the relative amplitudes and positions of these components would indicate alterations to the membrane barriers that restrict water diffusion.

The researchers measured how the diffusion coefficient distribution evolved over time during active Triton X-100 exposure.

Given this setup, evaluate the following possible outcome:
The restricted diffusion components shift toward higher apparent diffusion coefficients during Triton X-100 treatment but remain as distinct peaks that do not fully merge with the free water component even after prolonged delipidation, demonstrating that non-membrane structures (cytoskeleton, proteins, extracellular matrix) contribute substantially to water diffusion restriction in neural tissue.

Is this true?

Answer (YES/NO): NO